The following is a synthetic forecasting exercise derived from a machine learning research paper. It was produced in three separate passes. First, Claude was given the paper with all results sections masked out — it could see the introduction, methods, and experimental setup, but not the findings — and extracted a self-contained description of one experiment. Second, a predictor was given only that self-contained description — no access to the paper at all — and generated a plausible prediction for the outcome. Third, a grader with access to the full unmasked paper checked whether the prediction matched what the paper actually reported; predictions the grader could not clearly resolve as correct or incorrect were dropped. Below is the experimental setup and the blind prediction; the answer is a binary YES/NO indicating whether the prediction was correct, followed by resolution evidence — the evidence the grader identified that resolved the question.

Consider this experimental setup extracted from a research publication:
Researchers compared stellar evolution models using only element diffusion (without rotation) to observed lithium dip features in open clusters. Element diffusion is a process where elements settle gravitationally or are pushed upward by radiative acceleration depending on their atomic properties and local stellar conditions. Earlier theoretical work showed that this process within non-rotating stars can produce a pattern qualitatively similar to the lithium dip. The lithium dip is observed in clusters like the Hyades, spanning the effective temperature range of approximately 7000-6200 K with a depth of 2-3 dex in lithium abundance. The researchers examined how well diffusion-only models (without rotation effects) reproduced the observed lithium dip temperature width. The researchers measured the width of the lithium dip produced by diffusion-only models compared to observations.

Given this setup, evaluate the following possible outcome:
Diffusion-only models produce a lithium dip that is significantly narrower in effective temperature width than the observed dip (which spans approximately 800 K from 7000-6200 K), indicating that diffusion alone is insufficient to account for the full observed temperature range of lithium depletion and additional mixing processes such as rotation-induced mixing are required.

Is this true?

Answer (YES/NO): YES